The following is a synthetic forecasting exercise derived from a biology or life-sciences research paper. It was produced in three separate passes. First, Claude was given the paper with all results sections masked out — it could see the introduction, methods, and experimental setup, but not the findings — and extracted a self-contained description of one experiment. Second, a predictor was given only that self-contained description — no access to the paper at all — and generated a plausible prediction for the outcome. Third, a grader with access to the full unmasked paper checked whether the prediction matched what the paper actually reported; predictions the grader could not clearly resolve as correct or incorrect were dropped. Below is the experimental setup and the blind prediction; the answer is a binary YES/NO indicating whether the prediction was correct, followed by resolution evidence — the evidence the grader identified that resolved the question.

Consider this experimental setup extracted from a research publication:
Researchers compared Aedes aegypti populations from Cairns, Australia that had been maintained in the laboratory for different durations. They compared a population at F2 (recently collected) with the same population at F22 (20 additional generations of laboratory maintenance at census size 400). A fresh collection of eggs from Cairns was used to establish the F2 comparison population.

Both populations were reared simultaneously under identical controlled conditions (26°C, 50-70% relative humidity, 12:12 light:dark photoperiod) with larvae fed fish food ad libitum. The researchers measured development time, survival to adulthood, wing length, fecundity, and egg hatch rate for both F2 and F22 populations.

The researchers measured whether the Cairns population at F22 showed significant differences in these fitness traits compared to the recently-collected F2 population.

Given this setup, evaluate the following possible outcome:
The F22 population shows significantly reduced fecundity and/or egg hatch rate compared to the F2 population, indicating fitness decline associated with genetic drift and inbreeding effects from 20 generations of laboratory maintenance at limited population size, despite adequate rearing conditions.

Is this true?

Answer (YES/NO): NO